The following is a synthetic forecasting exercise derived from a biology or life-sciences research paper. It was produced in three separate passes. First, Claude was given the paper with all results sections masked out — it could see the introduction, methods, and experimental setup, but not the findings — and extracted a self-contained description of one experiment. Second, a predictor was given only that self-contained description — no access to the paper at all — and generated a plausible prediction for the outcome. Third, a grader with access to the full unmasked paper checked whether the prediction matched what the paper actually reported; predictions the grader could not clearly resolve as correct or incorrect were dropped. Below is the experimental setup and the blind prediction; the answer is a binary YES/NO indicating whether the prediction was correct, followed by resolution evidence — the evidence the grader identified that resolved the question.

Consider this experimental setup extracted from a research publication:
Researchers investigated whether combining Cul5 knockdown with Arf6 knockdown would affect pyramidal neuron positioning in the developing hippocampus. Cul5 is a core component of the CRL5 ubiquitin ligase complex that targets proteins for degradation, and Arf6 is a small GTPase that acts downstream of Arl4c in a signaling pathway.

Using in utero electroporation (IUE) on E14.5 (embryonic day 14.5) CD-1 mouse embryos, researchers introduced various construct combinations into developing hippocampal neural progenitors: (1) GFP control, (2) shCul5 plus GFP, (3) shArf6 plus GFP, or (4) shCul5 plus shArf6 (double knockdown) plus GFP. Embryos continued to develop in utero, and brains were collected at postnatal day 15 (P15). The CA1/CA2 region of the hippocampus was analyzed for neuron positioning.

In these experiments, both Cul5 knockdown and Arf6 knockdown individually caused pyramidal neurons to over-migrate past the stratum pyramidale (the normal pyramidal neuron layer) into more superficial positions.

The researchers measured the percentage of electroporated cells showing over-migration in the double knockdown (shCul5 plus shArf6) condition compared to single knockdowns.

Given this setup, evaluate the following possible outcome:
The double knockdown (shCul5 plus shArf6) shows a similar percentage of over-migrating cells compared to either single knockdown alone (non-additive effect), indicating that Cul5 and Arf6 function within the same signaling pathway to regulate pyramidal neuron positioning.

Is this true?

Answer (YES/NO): NO